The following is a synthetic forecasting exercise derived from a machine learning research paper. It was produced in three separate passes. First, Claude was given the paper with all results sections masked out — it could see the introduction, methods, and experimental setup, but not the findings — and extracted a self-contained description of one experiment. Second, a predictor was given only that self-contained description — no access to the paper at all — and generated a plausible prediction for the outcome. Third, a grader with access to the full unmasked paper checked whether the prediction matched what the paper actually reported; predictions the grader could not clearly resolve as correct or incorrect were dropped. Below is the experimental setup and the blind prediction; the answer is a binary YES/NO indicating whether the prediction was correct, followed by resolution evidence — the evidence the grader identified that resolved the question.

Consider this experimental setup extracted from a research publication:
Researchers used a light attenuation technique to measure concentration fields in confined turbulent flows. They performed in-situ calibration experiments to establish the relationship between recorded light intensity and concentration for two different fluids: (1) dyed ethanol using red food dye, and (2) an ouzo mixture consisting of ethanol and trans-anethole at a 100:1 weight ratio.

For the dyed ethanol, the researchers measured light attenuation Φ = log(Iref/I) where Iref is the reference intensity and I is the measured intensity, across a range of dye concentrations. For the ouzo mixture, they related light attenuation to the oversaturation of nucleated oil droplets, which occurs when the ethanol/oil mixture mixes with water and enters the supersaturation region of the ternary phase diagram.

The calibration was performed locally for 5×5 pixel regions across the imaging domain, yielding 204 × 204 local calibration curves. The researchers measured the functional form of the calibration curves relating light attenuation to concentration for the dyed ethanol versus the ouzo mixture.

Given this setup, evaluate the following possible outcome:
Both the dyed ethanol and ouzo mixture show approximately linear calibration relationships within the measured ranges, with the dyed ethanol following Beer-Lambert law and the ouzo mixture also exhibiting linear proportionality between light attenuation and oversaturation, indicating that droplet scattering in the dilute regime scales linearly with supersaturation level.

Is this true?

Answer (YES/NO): NO